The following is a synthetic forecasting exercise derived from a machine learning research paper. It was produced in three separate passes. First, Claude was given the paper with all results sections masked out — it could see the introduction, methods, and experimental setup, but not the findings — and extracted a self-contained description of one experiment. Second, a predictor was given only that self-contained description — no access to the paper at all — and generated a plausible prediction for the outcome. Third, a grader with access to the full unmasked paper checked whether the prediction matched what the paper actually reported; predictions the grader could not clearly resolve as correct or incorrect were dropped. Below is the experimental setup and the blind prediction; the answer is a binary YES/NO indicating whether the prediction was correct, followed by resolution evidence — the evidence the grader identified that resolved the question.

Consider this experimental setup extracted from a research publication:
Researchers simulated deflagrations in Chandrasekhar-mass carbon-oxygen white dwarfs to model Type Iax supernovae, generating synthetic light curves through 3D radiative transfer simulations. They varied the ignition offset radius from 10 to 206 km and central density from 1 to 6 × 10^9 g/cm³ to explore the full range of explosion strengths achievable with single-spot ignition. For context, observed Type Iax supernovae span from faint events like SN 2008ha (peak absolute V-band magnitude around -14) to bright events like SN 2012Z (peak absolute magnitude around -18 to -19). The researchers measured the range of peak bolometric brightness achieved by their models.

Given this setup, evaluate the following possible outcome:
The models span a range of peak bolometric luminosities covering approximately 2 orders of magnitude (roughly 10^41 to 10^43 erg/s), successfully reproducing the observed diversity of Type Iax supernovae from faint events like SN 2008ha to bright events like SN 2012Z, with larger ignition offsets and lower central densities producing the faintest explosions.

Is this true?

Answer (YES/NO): NO